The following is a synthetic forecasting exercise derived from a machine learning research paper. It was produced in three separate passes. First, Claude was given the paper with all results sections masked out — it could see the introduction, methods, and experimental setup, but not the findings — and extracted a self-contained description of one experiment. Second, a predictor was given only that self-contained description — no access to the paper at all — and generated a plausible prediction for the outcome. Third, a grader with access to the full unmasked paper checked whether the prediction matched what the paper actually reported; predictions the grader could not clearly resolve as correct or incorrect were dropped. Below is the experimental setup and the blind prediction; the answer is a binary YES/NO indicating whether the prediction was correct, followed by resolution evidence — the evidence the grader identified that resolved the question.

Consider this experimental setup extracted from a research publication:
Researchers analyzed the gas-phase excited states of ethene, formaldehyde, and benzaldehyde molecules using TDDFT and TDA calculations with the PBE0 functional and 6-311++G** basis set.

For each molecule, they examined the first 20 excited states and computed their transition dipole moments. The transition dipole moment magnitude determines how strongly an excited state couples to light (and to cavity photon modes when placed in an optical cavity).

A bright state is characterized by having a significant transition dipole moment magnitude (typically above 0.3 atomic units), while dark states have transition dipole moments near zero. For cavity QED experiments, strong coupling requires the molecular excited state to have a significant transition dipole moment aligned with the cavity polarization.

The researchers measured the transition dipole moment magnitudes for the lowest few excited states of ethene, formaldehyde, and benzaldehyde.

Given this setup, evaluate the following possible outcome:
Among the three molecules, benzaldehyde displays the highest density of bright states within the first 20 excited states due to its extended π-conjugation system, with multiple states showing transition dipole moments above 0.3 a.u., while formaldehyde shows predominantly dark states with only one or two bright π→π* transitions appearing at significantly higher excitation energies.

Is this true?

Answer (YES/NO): NO